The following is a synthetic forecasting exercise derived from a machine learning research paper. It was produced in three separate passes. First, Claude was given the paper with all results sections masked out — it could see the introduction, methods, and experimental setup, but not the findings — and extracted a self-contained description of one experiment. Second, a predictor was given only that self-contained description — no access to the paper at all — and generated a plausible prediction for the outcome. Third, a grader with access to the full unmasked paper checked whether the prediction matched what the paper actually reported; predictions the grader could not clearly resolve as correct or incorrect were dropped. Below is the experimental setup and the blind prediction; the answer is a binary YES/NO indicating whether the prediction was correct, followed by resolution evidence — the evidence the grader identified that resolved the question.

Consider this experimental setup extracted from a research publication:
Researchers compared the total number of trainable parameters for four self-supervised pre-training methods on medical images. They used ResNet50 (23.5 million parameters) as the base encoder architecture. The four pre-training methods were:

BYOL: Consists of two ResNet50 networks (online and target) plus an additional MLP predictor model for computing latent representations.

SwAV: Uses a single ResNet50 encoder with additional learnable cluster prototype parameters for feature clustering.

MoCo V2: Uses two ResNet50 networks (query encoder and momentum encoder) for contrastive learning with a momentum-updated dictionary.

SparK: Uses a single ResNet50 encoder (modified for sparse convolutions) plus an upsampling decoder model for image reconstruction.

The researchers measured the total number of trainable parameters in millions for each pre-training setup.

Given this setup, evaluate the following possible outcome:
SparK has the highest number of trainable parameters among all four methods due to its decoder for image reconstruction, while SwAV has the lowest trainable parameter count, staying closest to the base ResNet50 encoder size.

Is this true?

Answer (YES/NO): NO